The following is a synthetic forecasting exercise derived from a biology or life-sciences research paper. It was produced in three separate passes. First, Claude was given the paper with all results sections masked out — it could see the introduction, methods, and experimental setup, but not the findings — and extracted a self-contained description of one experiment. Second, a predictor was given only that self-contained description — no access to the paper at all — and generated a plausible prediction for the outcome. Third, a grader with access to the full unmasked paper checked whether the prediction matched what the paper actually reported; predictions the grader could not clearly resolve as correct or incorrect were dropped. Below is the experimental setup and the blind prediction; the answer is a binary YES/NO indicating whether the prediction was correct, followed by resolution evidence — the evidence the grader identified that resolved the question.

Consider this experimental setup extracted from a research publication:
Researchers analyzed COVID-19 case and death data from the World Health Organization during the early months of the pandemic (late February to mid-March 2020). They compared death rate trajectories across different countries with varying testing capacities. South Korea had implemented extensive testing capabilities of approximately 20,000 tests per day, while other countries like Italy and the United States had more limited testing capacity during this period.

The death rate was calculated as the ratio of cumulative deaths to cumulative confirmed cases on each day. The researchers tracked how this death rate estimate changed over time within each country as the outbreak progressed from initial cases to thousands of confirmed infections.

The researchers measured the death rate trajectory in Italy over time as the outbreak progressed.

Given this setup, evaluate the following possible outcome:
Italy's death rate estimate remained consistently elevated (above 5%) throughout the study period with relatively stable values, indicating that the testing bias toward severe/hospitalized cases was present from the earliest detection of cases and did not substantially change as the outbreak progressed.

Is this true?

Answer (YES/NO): NO